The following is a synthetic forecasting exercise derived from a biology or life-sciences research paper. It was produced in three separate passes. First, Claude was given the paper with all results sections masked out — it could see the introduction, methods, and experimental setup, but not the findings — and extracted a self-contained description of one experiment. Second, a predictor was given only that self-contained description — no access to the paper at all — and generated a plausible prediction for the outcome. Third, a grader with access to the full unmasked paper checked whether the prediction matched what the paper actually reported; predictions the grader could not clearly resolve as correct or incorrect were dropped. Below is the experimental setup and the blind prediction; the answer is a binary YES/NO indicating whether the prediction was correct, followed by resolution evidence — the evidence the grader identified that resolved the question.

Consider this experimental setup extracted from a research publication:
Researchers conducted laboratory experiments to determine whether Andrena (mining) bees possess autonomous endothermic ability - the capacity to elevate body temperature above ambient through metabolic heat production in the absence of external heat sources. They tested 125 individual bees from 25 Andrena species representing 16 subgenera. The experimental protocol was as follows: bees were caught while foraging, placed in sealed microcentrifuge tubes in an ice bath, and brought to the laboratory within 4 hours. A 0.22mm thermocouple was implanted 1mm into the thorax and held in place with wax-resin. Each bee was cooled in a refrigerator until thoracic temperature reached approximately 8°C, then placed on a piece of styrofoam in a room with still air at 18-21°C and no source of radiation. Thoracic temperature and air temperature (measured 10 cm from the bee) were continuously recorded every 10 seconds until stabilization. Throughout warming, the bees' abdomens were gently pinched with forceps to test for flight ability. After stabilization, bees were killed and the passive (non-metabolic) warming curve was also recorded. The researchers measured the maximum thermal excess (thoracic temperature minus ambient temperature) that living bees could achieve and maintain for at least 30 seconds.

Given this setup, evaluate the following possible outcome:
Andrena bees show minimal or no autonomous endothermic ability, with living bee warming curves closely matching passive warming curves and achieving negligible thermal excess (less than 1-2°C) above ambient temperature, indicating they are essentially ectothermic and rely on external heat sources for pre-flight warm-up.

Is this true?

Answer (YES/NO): NO